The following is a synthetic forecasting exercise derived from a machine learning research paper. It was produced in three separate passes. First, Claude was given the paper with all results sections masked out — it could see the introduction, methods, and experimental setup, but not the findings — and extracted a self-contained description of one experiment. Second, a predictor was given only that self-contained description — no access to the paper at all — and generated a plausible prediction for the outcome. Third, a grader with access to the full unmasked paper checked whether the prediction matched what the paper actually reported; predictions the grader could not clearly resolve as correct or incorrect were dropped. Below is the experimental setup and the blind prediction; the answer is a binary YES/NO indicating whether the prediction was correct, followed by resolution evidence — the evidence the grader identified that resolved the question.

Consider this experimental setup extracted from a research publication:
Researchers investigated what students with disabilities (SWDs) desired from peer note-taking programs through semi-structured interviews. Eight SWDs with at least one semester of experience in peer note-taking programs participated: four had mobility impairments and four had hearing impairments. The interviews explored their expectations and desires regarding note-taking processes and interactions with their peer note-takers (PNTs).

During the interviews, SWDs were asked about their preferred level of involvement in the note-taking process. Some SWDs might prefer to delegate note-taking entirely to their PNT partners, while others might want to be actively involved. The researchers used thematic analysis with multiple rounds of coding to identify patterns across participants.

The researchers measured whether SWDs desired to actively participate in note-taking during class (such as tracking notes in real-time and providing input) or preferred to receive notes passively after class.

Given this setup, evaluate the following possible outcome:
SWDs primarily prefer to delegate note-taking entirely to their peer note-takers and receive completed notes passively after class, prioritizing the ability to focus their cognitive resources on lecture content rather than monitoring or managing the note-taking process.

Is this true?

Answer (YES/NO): NO